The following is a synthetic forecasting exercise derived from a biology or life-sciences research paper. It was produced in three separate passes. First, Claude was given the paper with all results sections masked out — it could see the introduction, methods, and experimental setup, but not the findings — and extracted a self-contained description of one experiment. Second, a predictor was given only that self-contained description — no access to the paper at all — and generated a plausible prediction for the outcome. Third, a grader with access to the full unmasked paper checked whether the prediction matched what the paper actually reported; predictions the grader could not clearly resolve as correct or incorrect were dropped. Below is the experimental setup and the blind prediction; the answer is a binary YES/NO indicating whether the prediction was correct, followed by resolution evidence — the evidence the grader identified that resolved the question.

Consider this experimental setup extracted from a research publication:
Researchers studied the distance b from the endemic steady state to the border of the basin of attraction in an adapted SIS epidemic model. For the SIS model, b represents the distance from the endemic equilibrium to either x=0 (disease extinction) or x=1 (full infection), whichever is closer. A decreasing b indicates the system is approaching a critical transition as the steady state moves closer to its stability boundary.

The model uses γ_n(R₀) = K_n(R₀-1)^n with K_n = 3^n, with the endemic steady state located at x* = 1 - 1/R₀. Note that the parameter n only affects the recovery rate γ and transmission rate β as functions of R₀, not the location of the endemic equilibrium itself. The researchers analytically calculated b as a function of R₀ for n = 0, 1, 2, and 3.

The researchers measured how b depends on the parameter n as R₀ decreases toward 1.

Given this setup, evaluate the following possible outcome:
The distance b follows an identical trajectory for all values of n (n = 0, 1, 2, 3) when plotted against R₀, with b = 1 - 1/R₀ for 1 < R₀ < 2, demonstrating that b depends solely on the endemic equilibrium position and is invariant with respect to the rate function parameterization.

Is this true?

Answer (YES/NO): YES